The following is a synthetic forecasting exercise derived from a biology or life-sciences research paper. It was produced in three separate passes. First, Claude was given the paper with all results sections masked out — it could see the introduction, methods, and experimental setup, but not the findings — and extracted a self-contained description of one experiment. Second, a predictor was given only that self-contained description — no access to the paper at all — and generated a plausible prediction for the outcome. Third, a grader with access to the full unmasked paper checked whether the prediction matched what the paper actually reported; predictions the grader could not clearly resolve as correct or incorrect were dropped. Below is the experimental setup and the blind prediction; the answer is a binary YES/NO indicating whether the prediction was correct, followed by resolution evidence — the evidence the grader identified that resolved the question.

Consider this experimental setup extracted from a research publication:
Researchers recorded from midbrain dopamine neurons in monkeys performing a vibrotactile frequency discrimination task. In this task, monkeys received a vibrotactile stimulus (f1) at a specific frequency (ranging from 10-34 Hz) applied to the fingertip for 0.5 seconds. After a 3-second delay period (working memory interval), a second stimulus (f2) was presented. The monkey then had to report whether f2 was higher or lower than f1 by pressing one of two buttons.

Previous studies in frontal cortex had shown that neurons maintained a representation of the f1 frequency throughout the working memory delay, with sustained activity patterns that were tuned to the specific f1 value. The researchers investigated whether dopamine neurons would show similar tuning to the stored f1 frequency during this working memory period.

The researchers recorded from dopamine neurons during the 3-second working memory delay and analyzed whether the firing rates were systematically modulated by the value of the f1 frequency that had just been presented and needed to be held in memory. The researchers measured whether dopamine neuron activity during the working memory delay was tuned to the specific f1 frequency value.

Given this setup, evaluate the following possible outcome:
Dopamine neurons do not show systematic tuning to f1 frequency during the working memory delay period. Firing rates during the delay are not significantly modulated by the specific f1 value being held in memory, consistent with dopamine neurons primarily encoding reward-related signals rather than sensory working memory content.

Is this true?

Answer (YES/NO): YES